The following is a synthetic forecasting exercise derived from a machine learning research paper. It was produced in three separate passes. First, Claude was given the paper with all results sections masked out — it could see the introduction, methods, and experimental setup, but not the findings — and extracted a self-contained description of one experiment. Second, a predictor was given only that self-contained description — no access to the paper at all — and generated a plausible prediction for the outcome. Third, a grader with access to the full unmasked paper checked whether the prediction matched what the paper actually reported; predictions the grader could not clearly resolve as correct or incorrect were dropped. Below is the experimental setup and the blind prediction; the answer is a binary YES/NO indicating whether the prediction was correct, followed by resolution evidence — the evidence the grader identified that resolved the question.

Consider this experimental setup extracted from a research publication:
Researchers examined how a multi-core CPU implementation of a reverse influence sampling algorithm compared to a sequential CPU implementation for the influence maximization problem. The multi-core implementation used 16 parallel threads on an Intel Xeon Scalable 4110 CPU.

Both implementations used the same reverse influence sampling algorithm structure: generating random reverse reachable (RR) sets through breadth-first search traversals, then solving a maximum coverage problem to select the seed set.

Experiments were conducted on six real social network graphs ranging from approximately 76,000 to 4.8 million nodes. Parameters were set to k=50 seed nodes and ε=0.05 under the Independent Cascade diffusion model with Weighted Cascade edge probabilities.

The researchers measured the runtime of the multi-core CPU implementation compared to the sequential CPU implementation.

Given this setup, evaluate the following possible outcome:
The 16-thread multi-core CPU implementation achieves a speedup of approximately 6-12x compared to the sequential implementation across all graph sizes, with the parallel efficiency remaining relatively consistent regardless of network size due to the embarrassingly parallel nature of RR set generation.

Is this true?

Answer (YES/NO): NO